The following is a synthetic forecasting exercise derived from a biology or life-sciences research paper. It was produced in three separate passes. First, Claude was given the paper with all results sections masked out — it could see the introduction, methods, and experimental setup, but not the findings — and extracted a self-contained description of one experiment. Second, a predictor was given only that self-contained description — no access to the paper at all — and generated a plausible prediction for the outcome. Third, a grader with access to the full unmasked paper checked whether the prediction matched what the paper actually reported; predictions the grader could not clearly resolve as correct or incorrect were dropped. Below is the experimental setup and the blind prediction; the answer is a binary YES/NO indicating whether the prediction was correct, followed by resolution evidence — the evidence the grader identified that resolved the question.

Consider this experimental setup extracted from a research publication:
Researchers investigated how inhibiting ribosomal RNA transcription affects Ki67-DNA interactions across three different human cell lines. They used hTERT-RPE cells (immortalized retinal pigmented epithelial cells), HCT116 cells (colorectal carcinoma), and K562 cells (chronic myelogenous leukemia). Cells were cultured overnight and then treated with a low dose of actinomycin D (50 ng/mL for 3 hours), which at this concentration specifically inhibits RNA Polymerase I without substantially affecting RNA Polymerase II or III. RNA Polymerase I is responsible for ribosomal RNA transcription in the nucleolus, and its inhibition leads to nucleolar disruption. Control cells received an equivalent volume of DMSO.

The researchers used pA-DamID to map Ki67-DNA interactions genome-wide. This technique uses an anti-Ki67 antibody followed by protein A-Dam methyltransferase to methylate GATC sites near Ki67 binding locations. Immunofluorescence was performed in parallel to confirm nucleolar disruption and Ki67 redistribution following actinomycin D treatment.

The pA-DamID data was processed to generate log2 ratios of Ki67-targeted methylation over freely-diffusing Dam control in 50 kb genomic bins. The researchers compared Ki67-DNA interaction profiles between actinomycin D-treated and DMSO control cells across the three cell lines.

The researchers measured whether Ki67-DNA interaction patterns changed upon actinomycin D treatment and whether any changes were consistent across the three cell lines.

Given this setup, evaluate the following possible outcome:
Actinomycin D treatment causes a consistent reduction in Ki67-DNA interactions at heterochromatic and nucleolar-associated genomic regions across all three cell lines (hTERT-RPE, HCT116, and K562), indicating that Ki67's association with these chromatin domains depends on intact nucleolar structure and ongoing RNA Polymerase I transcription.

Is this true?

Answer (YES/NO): NO